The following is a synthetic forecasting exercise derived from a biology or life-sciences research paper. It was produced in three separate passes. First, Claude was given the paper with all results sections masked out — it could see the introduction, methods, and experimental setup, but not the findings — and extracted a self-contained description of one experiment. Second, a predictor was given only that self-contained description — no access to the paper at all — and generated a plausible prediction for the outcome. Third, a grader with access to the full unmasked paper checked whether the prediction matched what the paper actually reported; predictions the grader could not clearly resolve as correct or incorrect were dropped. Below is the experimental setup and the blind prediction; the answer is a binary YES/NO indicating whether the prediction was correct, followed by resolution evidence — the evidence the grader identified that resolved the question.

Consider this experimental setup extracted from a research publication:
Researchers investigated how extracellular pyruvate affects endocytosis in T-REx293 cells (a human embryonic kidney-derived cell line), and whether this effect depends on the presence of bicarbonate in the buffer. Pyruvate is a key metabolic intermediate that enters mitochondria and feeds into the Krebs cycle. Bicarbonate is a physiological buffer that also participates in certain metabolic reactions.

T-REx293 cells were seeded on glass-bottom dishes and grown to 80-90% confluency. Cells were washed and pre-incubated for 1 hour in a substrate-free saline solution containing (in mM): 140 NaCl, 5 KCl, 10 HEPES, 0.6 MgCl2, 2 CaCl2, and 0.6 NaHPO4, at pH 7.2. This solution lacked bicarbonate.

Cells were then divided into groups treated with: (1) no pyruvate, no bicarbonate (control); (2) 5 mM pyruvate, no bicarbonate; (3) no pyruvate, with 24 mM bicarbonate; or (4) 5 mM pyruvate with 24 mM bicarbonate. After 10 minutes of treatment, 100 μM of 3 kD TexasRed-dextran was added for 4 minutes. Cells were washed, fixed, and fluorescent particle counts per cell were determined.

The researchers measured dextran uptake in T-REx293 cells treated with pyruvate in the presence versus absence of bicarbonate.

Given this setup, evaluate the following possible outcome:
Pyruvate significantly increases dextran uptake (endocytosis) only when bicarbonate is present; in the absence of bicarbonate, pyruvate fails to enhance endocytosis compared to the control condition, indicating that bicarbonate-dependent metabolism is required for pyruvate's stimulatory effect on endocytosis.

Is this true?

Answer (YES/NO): YES